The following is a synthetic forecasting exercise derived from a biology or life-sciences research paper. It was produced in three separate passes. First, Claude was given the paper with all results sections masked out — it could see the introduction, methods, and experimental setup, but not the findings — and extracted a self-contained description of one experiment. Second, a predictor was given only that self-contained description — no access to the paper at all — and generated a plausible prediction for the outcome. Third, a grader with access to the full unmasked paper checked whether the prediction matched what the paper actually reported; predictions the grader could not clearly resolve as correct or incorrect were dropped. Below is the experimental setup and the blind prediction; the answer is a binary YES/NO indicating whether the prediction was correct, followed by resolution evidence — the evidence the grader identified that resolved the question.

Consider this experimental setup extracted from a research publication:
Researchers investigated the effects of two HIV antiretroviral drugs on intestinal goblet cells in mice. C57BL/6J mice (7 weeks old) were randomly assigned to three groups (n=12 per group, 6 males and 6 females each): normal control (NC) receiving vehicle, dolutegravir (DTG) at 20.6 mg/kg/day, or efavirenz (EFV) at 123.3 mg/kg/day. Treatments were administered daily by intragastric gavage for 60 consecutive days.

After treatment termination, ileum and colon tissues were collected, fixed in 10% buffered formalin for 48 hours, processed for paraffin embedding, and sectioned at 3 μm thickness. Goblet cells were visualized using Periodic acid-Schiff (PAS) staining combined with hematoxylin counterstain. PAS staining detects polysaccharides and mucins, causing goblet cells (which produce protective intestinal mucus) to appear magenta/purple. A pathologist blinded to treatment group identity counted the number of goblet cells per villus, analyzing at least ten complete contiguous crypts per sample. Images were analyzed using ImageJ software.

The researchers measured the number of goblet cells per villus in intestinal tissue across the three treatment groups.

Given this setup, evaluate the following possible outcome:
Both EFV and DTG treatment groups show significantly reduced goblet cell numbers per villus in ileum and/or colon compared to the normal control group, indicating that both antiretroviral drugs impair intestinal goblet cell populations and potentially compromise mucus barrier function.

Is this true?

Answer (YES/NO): NO